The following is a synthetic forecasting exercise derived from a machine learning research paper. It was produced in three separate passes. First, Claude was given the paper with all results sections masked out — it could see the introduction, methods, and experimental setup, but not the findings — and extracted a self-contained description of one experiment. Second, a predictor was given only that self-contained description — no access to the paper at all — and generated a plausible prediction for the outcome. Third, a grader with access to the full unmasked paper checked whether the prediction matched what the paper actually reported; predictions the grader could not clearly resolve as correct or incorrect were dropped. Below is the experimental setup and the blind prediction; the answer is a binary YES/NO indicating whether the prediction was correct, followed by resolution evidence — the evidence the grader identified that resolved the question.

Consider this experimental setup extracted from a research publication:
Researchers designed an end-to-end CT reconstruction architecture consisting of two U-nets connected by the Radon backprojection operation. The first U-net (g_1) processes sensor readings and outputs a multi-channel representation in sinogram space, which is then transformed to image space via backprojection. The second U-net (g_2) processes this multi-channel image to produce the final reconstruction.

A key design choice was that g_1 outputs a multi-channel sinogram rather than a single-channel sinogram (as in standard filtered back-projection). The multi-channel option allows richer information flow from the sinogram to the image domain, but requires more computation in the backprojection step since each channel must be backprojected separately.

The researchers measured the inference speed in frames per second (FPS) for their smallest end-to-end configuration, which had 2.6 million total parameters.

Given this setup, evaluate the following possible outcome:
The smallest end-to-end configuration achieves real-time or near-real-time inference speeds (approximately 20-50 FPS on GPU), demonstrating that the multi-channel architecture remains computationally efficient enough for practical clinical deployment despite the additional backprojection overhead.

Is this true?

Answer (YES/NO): NO